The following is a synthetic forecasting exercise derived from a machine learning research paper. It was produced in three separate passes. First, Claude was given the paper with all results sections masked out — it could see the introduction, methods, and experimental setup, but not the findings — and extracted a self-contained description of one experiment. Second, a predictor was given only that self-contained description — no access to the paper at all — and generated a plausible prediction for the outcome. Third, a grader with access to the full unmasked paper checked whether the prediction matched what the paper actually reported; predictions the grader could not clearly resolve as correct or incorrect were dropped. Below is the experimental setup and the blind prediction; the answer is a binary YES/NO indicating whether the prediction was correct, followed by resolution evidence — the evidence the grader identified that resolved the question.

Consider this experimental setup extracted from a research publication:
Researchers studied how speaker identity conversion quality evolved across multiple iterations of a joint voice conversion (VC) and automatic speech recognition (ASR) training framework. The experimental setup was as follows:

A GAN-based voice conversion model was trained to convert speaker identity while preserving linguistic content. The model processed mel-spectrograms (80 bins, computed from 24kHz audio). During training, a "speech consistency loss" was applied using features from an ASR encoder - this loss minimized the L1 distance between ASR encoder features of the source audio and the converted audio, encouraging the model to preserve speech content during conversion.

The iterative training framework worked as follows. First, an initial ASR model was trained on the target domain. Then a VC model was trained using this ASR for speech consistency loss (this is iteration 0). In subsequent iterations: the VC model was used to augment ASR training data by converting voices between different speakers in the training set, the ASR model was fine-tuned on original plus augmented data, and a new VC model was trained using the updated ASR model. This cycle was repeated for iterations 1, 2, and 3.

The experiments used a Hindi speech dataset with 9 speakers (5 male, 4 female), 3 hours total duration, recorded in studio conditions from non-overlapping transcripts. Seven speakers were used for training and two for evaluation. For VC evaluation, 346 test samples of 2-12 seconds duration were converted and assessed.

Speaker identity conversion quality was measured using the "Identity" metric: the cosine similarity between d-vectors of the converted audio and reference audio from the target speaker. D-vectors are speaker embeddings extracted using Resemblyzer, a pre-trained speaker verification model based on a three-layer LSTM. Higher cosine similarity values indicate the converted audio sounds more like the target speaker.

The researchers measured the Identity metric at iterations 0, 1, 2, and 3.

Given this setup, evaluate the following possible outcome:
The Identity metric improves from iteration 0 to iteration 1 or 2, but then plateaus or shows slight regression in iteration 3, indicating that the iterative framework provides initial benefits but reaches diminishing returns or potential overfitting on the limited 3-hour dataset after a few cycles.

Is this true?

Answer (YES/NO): NO